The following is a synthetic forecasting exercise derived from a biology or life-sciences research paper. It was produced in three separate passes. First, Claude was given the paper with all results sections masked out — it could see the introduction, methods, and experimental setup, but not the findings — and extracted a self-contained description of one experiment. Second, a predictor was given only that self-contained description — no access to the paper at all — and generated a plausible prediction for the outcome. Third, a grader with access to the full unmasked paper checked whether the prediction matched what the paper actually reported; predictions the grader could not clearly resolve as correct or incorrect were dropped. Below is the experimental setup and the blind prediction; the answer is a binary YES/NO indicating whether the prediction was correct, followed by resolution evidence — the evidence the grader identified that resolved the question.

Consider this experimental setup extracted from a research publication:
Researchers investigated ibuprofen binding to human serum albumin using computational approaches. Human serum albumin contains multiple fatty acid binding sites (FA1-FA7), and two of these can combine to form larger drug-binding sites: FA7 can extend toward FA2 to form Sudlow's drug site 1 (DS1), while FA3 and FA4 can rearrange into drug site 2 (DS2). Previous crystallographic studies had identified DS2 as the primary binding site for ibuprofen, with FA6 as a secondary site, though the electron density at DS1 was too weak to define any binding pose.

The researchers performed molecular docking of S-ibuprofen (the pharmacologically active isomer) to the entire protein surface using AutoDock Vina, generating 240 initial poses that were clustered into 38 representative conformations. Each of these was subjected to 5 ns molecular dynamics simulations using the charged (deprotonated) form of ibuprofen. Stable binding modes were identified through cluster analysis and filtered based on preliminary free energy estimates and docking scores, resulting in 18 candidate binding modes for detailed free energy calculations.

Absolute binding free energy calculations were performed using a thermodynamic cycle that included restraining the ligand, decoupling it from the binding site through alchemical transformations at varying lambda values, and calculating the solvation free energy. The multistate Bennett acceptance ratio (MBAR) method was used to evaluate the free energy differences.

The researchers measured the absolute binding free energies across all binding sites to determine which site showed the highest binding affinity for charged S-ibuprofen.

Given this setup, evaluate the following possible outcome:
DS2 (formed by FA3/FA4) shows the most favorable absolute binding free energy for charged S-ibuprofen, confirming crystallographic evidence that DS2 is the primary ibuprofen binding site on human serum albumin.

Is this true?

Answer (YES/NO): YES